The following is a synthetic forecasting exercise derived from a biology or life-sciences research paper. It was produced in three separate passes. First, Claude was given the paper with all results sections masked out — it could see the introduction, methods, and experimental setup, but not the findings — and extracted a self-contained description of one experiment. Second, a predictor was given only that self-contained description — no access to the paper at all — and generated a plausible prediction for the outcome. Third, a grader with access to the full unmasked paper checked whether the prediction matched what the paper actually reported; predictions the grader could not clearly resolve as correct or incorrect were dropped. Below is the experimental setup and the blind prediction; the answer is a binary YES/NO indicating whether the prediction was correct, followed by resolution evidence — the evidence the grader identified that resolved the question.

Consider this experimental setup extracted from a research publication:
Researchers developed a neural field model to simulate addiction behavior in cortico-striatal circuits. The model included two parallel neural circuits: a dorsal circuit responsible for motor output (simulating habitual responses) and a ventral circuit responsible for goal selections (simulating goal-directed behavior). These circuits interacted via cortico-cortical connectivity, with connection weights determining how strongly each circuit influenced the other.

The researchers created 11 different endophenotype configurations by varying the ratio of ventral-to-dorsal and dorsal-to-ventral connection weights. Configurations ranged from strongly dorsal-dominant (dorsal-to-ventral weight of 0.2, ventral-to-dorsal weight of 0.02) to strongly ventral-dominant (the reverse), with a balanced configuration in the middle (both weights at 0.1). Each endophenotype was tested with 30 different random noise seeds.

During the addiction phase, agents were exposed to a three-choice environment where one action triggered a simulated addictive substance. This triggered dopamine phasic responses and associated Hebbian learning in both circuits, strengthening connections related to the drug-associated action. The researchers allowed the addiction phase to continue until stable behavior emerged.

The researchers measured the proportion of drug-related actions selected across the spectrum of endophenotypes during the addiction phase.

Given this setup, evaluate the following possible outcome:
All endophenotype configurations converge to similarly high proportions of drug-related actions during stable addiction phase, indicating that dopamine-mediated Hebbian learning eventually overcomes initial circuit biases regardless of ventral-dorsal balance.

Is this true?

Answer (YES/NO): NO